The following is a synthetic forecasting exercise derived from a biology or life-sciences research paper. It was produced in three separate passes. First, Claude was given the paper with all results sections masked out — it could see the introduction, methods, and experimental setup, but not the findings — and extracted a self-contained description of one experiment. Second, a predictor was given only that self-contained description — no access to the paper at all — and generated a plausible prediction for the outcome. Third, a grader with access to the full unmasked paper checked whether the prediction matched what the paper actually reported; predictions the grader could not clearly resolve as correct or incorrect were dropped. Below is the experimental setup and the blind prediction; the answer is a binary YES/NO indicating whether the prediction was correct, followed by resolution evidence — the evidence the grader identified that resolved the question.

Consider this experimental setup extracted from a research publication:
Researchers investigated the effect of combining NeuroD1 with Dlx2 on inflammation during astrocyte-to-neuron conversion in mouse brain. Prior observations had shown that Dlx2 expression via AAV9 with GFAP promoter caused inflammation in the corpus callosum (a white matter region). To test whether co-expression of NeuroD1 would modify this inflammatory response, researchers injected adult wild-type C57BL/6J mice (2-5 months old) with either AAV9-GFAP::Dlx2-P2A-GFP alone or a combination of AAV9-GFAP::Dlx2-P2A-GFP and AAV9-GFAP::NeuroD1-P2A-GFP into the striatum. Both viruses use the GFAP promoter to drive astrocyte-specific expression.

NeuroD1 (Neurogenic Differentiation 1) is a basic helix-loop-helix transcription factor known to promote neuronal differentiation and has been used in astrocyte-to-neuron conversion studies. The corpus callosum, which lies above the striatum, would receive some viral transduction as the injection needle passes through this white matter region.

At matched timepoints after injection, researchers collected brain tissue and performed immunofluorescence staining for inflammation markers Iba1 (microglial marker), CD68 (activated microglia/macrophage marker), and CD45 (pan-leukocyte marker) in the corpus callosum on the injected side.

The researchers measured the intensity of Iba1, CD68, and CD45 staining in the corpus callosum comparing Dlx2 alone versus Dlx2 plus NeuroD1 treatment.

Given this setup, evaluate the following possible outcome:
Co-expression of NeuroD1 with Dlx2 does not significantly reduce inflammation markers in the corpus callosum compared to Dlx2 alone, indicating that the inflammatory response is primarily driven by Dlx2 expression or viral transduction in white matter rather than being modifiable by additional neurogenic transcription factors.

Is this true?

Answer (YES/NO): NO